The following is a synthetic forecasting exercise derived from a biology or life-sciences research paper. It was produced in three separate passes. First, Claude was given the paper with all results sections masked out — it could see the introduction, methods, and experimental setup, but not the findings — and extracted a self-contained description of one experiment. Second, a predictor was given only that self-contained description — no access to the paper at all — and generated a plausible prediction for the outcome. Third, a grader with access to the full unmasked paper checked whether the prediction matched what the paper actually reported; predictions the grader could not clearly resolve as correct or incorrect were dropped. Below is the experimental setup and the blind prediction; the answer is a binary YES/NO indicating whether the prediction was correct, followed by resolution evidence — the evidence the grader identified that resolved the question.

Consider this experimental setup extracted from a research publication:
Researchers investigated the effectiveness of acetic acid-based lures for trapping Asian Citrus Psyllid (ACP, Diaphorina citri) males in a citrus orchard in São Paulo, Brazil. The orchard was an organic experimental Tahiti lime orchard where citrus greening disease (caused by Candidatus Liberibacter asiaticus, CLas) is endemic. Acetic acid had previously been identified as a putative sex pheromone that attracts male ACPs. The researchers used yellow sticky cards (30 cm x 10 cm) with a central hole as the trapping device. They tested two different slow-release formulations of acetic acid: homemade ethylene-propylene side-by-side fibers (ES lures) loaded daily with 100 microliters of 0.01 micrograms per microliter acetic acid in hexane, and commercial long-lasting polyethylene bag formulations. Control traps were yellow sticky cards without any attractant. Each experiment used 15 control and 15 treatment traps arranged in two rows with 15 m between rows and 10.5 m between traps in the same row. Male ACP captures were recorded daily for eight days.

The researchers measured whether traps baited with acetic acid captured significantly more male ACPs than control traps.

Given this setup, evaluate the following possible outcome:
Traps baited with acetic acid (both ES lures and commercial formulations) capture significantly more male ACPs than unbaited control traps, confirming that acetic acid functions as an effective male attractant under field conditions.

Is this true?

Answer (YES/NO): NO